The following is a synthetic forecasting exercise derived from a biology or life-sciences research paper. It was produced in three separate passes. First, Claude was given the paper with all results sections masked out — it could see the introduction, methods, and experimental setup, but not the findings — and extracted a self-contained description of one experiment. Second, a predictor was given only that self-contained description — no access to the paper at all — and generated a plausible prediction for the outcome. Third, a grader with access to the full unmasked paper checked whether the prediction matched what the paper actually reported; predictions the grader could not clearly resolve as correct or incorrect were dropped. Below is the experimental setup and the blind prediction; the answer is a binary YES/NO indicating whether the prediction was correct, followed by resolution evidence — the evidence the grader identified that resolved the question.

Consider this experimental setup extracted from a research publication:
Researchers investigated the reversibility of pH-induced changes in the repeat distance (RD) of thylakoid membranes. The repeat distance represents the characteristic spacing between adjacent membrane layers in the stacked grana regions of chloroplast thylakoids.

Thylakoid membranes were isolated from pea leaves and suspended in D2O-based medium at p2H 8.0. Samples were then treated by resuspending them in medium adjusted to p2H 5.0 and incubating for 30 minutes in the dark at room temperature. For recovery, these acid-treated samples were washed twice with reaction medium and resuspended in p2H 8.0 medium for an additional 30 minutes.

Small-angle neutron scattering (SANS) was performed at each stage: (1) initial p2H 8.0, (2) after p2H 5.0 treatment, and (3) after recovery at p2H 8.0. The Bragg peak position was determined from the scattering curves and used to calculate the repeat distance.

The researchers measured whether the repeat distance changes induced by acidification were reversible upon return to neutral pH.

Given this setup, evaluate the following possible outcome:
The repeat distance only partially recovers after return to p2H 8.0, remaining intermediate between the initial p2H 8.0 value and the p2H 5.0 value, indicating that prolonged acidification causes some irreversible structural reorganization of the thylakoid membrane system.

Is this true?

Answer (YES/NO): NO